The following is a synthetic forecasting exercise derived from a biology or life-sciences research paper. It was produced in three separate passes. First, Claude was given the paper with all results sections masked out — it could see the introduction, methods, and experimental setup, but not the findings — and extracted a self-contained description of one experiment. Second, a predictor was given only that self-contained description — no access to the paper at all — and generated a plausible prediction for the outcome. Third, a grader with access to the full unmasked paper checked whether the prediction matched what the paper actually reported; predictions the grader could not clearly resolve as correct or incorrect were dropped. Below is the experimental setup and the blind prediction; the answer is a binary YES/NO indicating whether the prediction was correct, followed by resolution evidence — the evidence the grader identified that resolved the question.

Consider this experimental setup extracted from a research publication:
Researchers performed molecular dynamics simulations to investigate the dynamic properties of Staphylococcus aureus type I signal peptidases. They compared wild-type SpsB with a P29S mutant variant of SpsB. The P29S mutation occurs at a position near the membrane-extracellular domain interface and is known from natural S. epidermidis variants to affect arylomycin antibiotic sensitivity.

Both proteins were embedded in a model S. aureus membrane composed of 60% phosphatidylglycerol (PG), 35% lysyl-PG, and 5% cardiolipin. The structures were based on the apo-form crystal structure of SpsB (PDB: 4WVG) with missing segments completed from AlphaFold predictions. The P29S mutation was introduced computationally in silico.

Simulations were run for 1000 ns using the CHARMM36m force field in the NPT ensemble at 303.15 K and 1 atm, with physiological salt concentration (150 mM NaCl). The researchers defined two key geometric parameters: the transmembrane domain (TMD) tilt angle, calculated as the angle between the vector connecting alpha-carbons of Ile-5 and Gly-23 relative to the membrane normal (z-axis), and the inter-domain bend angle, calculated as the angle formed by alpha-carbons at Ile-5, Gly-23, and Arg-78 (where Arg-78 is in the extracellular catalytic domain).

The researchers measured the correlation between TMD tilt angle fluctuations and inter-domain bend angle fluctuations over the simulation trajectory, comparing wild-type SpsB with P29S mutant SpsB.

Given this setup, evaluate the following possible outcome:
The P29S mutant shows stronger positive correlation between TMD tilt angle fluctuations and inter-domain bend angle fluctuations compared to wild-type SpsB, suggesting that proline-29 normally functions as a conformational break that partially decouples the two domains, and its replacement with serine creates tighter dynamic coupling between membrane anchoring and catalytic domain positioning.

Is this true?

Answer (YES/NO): NO